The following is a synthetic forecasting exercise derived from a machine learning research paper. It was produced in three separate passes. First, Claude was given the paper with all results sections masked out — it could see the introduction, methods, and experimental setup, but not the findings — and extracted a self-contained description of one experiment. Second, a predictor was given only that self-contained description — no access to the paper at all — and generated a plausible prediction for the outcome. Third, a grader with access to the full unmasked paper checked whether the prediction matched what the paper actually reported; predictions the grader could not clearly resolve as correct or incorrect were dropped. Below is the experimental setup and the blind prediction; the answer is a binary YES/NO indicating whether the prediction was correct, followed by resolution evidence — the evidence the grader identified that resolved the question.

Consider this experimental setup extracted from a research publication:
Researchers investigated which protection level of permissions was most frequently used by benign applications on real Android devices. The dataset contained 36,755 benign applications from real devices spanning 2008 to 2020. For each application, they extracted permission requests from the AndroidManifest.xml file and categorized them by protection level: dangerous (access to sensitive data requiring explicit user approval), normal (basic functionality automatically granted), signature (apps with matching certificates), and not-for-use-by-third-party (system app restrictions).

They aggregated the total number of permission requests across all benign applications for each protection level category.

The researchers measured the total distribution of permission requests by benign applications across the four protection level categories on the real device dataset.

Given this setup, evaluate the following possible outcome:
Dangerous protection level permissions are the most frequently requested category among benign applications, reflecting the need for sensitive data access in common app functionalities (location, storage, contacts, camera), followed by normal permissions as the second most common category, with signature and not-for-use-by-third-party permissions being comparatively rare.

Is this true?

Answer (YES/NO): NO